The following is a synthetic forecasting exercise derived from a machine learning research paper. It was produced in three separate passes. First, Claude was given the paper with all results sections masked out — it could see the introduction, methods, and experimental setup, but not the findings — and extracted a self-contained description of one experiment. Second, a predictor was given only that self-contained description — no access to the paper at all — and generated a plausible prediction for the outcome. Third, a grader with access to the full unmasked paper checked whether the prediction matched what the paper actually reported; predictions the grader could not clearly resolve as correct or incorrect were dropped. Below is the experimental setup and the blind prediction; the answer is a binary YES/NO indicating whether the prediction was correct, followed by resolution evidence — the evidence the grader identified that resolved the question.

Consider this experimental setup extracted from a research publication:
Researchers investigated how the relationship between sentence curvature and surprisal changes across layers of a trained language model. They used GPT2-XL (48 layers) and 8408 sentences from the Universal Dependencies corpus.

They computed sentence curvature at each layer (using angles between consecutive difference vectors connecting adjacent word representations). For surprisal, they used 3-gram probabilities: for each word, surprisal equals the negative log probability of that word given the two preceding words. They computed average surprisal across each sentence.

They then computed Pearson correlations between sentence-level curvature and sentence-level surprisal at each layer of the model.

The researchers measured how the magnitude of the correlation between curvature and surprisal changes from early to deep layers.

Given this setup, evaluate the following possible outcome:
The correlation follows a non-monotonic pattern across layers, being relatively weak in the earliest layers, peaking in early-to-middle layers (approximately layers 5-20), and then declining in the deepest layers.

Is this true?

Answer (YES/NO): YES